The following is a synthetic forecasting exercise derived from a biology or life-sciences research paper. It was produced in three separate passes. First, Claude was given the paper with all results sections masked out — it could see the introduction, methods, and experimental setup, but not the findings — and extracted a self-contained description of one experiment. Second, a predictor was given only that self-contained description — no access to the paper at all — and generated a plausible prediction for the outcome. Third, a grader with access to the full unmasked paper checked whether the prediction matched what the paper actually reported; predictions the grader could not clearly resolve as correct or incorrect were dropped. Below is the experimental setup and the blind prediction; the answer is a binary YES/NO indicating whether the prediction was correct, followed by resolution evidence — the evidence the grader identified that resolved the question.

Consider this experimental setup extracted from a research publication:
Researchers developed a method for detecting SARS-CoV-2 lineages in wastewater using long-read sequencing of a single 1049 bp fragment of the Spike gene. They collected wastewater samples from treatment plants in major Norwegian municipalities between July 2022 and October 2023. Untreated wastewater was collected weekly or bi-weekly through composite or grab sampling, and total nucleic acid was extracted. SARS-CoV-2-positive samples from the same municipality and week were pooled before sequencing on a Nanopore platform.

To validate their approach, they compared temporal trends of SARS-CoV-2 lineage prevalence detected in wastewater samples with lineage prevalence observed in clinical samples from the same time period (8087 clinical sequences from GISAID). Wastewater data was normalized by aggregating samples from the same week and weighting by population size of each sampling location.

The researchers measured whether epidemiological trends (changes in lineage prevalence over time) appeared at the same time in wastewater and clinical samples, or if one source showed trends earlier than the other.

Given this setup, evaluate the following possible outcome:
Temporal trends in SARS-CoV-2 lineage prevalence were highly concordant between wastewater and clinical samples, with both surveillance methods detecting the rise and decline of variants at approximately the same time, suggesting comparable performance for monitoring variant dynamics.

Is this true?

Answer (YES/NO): NO